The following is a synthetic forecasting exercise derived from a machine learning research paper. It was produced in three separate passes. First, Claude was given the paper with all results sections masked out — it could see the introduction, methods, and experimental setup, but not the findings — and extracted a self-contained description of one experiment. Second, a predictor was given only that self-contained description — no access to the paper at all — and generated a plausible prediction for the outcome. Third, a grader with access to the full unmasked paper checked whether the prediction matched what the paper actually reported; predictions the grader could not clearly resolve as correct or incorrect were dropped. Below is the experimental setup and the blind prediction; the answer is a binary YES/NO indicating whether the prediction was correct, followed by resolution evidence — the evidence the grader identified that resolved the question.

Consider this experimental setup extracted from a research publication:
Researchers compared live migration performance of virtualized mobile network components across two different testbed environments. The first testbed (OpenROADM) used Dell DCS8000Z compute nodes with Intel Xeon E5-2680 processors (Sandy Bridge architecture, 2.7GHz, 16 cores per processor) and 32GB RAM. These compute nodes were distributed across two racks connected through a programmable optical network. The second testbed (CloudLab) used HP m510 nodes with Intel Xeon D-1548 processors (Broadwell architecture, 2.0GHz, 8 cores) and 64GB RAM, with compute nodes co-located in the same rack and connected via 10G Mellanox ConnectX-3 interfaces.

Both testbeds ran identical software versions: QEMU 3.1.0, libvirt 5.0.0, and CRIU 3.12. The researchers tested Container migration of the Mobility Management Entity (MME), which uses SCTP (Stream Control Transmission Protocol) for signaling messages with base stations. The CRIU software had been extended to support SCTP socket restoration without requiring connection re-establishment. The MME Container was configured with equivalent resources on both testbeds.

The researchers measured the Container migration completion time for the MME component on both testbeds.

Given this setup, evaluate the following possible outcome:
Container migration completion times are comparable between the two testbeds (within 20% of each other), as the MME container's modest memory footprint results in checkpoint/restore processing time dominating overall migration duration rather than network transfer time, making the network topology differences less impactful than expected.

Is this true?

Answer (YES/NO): NO